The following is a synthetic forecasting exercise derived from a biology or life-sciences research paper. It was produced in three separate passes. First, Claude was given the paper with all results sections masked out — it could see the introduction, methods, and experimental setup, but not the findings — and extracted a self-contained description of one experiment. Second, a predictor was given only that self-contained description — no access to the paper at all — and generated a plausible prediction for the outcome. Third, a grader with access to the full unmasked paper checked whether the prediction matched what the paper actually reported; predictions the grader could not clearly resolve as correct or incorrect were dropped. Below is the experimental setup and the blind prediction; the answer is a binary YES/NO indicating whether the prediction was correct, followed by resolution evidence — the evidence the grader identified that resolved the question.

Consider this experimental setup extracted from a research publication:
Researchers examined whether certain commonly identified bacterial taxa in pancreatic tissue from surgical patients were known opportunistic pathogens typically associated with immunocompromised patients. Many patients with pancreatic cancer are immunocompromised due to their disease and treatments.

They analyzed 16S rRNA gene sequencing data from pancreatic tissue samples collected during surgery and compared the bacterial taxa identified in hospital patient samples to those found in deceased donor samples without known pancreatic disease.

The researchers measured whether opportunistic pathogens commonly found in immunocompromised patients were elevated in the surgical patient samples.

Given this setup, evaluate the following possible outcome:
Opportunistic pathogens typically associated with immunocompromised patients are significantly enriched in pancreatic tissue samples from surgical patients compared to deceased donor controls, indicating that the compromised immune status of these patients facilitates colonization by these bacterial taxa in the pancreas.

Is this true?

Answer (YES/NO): YES